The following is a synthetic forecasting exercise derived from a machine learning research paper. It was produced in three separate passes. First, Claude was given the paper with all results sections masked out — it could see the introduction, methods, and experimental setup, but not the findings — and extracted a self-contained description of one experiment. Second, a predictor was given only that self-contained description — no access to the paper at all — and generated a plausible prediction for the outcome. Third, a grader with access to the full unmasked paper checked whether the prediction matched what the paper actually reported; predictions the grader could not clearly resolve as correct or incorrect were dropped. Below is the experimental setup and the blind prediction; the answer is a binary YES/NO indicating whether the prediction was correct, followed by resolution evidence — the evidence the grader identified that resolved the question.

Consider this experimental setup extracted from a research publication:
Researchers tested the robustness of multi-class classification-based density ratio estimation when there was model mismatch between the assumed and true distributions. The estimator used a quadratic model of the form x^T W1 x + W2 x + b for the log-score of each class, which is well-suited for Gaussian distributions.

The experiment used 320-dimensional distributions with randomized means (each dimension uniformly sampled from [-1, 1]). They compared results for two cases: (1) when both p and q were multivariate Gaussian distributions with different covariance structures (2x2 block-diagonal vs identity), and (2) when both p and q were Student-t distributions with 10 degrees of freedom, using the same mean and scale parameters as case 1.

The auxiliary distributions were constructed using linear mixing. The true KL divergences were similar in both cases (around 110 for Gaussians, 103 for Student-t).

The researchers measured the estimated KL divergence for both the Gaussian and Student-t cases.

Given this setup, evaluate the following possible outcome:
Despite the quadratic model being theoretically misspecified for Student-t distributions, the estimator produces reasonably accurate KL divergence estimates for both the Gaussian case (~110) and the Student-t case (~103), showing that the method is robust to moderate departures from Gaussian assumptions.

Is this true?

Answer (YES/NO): YES